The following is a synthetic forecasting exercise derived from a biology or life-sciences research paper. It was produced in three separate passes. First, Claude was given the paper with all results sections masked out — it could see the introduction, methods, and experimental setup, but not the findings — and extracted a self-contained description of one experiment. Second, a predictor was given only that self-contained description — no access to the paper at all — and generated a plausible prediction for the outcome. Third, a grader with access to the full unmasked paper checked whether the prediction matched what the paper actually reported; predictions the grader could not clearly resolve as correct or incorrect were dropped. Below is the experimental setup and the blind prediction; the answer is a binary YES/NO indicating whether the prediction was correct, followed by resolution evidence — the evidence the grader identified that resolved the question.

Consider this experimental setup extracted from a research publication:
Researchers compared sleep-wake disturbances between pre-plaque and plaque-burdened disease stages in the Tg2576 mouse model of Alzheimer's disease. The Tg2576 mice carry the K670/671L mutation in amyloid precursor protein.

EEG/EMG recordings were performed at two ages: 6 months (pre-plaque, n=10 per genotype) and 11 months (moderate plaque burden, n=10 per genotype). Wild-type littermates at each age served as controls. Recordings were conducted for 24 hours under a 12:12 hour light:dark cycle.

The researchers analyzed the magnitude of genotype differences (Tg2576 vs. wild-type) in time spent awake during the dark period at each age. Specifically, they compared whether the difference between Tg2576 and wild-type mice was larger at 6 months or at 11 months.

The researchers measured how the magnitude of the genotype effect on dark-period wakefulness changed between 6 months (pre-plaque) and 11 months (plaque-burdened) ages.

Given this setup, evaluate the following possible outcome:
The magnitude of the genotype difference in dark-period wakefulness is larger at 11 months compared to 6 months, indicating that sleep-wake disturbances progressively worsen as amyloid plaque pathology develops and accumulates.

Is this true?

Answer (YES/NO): NO